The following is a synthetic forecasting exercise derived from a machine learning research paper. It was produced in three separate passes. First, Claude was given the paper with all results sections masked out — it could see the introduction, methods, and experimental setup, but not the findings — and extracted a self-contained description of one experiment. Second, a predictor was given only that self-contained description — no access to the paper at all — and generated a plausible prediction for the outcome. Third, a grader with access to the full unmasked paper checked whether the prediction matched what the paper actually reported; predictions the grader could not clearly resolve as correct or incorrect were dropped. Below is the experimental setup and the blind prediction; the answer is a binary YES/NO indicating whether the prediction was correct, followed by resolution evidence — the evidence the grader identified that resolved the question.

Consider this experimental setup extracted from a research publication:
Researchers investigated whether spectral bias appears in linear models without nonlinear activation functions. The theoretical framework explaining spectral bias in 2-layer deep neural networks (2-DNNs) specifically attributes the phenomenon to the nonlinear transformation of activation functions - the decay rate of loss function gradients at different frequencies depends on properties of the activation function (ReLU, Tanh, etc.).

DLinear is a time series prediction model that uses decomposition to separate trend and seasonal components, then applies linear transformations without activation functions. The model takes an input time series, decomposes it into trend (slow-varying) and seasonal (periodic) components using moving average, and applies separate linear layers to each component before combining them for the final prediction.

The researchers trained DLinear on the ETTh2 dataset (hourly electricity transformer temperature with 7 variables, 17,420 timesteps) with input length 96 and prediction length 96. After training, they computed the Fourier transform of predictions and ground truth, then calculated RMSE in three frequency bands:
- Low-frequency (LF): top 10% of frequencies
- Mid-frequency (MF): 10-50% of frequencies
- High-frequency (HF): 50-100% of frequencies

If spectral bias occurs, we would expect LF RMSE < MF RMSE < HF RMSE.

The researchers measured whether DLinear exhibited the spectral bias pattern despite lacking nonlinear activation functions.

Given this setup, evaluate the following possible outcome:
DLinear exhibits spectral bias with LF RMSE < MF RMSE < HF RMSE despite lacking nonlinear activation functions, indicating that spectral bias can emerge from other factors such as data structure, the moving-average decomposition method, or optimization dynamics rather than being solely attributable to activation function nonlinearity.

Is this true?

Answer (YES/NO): YES